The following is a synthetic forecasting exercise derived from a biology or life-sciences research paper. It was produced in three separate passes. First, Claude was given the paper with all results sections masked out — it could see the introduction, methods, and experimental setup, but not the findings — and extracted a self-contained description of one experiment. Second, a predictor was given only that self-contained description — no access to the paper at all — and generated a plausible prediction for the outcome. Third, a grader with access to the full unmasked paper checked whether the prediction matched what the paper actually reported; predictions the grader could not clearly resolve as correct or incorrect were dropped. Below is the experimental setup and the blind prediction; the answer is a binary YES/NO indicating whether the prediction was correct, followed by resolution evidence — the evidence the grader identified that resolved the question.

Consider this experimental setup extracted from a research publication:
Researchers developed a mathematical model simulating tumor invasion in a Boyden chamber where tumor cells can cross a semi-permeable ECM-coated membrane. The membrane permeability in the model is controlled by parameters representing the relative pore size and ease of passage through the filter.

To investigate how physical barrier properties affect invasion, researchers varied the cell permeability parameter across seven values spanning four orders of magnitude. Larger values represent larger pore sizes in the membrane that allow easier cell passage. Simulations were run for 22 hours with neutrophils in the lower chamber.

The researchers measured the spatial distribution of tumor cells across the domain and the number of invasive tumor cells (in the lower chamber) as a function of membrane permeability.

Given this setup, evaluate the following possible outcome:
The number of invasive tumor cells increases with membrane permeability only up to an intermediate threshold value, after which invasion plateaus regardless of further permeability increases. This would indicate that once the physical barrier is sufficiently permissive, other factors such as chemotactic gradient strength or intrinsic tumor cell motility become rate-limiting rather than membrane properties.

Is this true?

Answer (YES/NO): NO